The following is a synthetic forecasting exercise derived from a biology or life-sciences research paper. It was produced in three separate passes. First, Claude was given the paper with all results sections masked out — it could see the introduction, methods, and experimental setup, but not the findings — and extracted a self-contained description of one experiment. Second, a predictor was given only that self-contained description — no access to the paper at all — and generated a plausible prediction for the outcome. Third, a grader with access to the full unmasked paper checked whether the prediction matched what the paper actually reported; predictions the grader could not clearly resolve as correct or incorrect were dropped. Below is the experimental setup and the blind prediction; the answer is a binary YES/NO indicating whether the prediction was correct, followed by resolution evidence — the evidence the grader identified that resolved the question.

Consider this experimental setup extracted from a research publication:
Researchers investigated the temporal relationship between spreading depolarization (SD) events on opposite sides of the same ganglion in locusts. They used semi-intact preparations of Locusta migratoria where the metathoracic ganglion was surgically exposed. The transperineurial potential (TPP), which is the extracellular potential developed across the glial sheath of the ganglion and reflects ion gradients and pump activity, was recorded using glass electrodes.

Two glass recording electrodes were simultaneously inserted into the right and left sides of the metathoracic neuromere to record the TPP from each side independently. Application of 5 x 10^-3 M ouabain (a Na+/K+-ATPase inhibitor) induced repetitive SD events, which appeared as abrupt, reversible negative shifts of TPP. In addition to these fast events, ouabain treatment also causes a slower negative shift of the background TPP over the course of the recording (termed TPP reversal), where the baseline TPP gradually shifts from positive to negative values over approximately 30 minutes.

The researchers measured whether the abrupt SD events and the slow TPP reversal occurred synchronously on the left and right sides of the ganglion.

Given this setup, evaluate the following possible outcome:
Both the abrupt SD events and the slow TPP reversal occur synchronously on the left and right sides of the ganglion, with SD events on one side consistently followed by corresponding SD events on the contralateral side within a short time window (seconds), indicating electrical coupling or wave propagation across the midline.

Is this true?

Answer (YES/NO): NO